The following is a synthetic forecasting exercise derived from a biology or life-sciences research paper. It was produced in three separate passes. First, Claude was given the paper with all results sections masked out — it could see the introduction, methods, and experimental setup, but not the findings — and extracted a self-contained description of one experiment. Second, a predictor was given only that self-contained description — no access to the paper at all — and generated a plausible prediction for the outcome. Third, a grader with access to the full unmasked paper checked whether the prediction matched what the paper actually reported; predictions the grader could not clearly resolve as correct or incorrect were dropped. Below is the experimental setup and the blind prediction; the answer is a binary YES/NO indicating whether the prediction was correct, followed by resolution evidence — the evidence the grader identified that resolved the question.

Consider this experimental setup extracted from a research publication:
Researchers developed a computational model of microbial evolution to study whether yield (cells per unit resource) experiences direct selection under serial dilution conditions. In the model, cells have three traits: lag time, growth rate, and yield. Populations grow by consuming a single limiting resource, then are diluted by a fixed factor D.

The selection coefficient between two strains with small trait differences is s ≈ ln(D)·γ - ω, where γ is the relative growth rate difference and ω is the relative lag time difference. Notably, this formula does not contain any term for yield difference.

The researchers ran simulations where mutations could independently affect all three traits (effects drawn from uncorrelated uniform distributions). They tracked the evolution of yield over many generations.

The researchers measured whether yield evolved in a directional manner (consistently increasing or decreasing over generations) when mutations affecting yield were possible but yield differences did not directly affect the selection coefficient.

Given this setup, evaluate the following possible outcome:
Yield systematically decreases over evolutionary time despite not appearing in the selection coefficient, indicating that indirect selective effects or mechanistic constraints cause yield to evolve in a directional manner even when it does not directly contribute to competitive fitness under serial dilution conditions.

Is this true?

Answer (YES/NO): NO